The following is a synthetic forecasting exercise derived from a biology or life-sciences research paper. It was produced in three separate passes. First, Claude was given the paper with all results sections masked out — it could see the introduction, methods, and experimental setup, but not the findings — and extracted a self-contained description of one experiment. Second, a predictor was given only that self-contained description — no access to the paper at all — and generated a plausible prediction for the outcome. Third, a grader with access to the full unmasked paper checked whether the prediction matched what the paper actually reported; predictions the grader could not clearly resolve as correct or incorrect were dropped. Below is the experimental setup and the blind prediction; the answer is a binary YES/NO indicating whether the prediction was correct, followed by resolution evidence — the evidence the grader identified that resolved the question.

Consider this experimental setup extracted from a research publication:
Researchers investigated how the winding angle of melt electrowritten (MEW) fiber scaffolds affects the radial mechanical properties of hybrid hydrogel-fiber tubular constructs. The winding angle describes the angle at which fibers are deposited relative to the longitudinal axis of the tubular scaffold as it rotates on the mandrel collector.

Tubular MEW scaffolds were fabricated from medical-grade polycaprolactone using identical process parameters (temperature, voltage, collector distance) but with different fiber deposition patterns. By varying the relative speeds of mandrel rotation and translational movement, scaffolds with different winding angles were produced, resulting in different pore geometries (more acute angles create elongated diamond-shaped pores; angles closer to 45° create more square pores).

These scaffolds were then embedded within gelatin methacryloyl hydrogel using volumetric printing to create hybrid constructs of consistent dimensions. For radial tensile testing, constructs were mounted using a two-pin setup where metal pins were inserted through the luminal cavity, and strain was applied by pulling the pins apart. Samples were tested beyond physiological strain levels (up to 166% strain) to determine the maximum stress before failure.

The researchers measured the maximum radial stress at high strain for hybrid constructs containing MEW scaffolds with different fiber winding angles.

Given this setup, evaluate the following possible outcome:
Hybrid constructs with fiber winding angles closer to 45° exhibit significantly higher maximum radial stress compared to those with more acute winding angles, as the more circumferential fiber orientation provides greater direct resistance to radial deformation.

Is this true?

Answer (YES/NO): NO